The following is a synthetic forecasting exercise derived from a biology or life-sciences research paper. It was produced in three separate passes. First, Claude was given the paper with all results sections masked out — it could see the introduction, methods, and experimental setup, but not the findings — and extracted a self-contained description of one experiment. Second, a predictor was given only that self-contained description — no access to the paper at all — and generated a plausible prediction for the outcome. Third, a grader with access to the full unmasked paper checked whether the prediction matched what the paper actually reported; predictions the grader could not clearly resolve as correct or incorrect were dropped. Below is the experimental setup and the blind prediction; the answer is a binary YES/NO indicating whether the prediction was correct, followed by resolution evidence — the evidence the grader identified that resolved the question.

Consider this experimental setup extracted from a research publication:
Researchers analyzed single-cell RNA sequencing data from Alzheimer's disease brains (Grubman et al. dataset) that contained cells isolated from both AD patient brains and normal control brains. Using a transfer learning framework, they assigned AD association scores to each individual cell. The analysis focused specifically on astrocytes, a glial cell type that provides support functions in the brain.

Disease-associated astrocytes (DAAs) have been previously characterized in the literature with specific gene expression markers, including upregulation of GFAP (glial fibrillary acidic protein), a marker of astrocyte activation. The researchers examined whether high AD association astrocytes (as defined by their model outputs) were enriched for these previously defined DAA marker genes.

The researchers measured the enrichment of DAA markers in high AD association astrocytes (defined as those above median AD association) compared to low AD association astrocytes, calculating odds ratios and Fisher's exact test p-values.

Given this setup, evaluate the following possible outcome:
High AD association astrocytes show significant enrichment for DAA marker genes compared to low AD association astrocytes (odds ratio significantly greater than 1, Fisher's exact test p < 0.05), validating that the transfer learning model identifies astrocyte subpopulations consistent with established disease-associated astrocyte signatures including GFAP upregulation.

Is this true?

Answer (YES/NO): YES